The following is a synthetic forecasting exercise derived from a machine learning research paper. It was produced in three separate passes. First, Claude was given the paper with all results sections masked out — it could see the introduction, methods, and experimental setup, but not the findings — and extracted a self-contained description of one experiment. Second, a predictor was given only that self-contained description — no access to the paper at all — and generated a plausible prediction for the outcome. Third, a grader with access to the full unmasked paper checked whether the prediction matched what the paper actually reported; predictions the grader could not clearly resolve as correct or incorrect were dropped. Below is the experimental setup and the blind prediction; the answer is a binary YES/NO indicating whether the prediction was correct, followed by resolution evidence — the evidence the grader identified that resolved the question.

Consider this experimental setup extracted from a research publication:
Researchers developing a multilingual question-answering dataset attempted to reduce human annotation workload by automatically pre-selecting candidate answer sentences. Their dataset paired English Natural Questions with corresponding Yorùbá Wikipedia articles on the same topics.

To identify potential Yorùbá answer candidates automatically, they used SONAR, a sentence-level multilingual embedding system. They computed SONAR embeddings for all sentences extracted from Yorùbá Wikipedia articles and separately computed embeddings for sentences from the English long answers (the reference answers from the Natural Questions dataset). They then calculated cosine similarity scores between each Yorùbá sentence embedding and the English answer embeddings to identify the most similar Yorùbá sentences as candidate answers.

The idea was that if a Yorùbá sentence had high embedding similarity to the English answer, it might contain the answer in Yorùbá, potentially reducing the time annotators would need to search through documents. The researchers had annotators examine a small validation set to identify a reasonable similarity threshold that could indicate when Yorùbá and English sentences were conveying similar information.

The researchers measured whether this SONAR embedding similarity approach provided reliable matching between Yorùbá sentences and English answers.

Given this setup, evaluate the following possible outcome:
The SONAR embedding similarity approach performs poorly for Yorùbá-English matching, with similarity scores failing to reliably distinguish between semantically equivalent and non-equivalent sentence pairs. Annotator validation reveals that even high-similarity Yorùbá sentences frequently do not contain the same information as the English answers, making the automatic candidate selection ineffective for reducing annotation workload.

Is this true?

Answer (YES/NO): YES